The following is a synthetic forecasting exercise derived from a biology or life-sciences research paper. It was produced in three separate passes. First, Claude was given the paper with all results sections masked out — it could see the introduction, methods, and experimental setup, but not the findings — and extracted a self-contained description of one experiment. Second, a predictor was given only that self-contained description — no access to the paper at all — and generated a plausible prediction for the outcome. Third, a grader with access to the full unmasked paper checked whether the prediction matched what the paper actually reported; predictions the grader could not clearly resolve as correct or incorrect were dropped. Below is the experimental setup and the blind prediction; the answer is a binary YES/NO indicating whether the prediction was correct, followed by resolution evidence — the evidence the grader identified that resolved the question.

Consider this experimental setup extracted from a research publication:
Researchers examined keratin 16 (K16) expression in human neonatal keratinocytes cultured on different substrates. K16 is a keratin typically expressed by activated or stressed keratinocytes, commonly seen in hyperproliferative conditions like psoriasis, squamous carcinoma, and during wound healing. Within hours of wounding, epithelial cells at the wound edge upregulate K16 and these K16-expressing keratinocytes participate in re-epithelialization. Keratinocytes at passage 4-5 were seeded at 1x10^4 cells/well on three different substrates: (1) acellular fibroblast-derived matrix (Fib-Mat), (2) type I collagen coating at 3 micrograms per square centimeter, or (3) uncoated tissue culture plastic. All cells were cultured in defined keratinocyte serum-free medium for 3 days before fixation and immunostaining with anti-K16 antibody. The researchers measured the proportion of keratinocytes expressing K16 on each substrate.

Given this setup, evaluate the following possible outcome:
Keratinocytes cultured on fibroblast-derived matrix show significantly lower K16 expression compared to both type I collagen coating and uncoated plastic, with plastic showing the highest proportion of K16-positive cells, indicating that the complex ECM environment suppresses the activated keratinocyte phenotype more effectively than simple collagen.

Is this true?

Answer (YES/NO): NO